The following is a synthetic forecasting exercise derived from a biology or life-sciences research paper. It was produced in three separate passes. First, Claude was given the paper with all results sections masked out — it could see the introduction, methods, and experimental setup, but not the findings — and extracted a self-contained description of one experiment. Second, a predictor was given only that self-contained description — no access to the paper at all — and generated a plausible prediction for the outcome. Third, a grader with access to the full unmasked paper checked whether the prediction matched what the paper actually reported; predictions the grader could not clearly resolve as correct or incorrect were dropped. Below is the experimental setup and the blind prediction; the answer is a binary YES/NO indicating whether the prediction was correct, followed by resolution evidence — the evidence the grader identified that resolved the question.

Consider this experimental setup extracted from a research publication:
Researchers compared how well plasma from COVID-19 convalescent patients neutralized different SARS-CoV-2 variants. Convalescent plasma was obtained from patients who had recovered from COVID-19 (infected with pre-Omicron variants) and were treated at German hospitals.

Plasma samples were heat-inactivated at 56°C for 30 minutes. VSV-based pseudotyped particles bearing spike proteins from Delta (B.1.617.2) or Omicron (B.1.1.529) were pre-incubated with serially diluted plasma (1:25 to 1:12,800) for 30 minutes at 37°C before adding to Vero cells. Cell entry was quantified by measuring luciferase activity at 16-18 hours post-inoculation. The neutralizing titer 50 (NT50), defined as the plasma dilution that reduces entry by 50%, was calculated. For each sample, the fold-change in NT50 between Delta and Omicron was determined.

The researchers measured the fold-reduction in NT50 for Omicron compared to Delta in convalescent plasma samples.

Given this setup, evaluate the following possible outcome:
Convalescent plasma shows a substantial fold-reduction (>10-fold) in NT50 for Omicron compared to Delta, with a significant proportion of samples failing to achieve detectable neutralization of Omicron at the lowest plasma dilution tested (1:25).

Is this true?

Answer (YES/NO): YES